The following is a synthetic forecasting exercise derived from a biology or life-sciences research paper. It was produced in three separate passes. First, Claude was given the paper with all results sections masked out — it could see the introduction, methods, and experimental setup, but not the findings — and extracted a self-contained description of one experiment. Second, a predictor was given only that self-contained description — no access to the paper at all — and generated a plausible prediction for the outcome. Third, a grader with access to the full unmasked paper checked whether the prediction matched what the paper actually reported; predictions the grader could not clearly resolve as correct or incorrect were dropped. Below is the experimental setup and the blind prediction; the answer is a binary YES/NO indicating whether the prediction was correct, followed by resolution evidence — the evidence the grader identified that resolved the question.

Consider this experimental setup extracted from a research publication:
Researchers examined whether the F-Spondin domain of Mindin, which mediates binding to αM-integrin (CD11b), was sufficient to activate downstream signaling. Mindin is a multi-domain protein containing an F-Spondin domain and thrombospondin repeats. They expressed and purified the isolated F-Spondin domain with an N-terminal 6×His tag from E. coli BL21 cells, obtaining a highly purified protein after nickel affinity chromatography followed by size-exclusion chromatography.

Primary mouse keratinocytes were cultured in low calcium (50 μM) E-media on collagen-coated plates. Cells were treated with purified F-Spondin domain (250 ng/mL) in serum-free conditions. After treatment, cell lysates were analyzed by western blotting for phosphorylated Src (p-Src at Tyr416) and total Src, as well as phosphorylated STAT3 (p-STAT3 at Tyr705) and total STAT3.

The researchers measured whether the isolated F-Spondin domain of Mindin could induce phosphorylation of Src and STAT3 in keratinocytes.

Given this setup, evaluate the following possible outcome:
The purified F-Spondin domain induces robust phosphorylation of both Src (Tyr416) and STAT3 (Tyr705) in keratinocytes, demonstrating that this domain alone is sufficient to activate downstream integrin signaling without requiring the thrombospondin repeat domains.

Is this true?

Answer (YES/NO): YES